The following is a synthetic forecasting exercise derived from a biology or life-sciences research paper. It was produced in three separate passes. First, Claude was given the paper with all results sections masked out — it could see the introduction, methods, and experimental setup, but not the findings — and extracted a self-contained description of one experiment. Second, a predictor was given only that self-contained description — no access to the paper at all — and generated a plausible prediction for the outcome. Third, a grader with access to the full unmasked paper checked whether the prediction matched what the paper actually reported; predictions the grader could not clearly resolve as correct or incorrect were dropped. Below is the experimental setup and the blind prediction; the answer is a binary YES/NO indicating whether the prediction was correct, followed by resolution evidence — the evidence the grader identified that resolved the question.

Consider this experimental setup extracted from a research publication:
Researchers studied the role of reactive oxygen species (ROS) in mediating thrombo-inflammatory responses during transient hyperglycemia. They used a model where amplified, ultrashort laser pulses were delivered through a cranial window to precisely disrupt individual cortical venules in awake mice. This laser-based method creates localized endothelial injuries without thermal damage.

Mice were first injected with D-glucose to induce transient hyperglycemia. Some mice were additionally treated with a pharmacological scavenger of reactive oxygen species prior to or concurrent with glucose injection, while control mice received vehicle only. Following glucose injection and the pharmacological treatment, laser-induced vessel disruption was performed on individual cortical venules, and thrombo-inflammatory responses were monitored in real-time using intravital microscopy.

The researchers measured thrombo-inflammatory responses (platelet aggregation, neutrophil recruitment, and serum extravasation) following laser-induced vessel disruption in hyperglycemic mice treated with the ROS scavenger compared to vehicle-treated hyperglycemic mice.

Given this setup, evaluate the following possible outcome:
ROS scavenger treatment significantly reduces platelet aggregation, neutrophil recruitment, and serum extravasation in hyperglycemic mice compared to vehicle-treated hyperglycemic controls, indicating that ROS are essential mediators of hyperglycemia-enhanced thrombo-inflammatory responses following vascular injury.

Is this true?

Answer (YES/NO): NO